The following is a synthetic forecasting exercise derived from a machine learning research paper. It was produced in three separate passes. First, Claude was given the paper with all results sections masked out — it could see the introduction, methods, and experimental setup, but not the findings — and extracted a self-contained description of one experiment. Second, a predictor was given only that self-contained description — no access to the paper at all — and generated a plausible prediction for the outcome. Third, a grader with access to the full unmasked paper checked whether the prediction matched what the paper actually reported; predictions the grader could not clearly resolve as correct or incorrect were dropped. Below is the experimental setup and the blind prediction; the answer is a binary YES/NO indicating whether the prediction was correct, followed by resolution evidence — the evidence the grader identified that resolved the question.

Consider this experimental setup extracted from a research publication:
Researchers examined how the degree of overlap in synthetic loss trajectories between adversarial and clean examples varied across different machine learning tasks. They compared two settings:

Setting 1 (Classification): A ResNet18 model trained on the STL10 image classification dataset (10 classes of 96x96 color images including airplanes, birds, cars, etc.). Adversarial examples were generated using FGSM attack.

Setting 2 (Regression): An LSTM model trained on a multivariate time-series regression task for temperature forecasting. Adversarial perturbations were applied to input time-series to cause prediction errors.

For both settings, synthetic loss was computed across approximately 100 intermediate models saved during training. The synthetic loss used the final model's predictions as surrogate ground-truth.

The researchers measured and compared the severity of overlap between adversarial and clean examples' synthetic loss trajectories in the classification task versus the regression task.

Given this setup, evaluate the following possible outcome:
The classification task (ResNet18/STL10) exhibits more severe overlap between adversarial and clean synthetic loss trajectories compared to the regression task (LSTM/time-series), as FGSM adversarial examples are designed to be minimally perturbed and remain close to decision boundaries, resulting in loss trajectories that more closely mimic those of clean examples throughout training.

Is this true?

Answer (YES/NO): NO